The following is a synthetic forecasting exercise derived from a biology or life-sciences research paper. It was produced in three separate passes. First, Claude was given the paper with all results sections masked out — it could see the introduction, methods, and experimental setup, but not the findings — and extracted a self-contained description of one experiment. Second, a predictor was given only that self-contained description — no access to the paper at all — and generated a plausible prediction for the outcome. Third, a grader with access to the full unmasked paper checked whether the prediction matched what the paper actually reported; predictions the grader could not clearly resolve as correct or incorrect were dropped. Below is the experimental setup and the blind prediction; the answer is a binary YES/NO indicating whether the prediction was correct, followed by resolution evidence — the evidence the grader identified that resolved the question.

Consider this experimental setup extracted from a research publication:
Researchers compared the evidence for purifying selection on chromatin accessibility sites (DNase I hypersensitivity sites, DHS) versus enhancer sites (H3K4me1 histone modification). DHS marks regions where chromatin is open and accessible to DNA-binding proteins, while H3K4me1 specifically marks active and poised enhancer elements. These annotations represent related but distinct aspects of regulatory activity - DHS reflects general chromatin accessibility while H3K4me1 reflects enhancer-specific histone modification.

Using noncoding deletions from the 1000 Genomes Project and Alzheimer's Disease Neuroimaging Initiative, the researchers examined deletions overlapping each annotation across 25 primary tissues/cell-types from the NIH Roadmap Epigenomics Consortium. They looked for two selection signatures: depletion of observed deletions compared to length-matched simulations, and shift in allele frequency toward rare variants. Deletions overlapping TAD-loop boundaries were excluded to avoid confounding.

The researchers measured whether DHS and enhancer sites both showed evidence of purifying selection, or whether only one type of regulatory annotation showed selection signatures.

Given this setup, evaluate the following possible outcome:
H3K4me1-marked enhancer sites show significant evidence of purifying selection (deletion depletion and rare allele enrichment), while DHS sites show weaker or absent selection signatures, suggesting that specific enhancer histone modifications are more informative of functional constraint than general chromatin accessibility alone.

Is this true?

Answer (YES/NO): NO